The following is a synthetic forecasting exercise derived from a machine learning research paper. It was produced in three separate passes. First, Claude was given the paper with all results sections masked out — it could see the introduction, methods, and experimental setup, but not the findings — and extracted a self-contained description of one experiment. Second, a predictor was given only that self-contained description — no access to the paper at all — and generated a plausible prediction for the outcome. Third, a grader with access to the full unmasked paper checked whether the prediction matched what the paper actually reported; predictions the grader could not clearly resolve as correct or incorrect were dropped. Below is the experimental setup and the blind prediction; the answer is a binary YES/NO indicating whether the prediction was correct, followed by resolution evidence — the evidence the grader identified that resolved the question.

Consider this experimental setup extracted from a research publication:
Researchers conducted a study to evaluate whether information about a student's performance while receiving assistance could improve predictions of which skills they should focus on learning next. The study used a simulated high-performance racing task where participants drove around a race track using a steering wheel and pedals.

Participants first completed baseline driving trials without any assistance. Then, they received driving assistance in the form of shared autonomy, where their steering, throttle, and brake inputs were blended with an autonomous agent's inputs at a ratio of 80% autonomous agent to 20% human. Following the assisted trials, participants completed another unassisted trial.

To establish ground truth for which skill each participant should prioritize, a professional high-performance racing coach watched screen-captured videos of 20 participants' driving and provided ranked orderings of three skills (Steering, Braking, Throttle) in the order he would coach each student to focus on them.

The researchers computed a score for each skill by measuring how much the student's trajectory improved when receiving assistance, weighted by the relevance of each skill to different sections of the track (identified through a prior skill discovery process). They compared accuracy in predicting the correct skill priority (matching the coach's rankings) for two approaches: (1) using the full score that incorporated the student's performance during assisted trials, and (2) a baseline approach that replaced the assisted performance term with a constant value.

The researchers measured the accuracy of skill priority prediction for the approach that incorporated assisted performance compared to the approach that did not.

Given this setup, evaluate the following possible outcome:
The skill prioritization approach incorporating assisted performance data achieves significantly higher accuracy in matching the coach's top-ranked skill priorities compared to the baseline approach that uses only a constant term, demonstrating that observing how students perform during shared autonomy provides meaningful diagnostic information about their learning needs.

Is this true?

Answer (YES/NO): YES